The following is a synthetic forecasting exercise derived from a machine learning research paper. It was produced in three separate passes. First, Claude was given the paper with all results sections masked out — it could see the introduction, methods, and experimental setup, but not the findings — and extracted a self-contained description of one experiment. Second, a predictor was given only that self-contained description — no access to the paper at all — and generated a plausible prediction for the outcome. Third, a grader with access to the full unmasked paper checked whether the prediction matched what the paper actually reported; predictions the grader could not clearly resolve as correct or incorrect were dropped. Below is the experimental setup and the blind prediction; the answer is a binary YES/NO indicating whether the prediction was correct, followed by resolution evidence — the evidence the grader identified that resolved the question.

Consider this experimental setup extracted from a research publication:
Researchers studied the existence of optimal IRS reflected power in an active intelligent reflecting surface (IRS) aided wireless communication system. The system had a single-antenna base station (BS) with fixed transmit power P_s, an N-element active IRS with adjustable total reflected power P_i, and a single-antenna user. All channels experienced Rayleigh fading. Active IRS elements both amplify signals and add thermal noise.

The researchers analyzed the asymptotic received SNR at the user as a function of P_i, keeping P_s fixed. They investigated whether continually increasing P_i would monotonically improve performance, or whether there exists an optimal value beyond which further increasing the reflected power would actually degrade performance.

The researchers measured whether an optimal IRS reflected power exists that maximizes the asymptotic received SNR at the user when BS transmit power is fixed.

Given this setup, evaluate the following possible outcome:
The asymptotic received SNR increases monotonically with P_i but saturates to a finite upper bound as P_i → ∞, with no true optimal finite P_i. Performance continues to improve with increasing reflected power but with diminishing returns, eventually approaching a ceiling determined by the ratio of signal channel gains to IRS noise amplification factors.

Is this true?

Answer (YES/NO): NO